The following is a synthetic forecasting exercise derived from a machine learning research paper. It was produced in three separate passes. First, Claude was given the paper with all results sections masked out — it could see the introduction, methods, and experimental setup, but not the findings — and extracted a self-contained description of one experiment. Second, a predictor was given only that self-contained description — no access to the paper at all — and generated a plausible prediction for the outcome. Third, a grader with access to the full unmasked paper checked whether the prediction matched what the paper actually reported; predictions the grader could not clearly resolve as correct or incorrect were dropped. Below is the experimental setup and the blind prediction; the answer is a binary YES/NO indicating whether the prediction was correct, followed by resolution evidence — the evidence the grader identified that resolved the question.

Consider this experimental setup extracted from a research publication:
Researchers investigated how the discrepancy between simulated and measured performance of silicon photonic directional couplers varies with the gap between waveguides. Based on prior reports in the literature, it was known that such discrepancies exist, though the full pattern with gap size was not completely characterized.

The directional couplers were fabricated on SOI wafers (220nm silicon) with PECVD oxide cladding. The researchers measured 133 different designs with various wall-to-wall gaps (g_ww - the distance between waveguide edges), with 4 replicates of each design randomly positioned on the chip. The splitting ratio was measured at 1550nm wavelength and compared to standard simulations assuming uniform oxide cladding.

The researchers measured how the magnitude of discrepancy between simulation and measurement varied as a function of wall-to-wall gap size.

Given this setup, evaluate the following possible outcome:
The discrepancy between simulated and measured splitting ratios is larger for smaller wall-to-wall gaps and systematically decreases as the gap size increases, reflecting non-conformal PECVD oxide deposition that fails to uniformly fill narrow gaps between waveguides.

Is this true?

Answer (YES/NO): YES